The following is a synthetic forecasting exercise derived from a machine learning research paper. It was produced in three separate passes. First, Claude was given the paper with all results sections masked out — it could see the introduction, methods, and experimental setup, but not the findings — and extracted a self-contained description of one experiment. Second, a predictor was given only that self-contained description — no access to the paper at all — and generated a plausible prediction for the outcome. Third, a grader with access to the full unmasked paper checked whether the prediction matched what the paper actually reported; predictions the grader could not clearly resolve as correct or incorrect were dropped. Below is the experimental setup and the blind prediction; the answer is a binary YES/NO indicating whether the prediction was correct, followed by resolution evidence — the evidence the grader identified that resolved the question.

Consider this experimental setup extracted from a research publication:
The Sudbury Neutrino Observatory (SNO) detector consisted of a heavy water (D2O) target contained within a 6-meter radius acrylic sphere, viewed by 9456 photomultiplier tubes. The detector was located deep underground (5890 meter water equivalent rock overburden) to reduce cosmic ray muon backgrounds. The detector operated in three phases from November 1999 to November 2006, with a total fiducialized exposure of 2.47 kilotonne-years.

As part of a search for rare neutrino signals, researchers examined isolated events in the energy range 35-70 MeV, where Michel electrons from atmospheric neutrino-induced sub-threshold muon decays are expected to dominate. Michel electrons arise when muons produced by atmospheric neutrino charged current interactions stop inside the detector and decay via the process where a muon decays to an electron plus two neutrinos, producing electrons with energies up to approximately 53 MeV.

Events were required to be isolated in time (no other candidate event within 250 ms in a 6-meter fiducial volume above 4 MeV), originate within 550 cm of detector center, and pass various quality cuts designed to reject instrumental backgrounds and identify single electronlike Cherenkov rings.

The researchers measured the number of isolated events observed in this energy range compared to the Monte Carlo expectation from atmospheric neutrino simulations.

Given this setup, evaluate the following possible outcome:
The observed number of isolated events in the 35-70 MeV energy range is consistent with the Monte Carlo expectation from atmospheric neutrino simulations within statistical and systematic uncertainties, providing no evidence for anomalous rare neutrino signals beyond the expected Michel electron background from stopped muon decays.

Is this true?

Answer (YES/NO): YES